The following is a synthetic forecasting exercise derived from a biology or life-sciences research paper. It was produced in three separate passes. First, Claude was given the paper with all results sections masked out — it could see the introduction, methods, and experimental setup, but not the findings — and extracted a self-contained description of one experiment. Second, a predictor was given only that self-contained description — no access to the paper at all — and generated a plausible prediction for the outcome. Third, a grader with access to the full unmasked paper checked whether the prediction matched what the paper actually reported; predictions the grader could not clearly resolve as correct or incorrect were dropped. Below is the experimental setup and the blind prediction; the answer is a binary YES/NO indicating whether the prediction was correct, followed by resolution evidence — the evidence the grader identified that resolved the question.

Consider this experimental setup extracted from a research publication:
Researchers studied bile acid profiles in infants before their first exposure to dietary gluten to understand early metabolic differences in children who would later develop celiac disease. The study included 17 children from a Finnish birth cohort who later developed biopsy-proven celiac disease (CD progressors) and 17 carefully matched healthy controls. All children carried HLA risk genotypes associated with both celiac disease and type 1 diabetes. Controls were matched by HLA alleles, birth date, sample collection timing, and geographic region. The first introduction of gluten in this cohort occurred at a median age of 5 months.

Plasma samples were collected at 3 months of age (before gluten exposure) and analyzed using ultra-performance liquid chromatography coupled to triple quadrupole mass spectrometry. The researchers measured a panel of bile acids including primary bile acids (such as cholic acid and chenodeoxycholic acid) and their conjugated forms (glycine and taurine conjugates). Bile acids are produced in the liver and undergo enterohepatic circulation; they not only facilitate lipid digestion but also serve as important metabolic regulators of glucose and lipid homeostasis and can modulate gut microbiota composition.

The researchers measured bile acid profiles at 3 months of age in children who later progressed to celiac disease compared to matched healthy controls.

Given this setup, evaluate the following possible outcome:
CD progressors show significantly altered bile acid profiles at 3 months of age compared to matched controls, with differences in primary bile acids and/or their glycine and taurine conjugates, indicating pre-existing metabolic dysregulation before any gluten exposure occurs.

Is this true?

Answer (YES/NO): NO